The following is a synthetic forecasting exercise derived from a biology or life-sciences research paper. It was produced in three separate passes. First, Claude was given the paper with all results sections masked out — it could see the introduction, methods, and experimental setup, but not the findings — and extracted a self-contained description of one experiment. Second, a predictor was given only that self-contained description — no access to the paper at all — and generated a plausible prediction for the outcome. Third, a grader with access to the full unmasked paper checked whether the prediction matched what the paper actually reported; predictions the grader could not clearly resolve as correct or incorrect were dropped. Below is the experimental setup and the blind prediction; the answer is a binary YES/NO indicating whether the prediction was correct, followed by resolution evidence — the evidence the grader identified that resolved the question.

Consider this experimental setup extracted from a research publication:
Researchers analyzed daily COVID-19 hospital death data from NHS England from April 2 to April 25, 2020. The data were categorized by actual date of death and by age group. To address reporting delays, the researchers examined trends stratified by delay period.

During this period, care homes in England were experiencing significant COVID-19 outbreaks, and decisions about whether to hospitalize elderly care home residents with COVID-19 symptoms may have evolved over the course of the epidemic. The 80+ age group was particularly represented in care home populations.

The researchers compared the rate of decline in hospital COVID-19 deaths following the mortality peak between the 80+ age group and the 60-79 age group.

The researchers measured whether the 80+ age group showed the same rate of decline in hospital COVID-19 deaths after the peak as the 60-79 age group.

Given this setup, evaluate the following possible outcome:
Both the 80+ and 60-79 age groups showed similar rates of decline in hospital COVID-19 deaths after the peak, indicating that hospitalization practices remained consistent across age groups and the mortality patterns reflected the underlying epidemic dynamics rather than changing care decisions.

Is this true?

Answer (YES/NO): NO